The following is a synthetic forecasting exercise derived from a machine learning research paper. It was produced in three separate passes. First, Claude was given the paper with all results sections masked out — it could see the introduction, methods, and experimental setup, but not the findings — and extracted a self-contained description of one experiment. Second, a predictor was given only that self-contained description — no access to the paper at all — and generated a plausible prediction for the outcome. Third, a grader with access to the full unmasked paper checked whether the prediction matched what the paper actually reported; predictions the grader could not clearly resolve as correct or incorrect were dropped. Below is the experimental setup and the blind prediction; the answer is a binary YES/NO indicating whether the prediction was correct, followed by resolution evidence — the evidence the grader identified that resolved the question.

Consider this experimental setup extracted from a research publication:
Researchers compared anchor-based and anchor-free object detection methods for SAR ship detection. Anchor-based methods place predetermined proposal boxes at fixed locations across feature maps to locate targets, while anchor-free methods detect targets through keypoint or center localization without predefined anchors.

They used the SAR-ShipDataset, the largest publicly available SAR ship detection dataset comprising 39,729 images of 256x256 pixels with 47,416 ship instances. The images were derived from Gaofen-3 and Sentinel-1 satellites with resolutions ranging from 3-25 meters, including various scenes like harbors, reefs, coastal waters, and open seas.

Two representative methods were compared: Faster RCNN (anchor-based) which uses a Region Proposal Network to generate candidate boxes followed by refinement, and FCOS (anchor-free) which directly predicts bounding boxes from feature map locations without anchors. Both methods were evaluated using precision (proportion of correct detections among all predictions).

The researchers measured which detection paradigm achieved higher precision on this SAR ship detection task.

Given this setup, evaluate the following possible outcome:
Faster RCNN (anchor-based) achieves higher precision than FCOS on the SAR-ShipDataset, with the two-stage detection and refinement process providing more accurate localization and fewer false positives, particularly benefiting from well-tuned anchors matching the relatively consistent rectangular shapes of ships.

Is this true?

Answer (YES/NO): NO